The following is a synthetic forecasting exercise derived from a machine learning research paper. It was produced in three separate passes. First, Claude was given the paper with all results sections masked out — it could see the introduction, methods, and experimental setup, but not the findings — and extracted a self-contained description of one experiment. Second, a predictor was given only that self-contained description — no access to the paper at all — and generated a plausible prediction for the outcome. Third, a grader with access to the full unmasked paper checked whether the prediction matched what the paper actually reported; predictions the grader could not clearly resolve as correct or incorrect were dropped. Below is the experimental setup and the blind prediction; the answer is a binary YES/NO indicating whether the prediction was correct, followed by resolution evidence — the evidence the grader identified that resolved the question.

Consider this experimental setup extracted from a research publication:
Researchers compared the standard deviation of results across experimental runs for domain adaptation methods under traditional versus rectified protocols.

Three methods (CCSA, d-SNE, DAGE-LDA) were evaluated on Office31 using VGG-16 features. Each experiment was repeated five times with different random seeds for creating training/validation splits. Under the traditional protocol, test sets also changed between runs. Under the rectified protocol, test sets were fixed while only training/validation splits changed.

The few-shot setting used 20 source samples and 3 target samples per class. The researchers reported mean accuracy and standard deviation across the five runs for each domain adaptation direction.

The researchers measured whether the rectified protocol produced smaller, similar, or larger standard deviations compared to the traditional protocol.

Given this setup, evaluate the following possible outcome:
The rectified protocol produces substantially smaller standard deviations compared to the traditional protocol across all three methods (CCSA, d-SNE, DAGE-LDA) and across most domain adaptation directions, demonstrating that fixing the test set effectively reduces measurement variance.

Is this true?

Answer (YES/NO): NO